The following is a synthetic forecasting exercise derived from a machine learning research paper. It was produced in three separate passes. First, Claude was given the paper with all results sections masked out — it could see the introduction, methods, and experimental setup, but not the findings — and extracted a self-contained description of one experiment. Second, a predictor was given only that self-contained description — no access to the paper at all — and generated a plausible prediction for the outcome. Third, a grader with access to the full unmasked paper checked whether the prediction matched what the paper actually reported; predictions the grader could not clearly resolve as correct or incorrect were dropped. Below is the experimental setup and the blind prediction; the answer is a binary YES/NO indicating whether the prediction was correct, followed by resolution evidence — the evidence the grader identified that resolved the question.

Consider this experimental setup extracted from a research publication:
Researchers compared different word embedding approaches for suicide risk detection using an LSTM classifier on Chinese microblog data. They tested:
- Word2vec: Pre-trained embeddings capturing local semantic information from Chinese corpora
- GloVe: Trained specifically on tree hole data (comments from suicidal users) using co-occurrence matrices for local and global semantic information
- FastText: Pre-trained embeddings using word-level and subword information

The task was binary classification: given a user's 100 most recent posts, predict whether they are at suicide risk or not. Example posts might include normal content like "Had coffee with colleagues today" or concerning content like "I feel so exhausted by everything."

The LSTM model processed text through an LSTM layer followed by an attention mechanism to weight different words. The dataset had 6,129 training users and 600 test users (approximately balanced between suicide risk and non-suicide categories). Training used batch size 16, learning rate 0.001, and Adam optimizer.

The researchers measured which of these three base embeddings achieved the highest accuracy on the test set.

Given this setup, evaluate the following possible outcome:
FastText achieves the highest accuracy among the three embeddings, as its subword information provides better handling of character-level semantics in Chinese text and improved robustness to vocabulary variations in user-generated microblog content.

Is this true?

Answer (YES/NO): YES